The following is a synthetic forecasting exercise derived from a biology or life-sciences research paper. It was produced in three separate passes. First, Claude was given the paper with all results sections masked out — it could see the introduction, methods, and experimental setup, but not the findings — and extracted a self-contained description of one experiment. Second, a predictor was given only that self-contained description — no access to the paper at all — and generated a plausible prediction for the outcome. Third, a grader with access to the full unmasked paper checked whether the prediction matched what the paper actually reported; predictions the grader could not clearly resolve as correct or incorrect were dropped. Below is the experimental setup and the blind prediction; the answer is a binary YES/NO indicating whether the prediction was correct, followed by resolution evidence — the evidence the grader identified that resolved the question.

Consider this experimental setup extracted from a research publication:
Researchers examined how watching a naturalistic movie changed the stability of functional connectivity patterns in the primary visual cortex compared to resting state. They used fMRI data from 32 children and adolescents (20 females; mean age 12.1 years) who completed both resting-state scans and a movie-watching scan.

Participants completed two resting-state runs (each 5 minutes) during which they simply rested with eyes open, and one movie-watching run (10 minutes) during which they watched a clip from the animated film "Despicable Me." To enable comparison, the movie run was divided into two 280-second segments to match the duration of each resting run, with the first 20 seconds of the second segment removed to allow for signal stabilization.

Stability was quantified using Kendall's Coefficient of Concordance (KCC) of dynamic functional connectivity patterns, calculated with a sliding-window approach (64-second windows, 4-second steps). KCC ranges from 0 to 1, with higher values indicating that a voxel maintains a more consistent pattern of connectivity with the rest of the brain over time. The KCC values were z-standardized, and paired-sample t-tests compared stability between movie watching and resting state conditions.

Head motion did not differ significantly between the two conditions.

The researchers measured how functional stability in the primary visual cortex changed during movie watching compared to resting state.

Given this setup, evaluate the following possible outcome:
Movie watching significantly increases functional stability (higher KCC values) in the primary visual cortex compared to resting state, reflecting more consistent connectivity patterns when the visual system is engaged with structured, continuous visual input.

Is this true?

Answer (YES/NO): NO